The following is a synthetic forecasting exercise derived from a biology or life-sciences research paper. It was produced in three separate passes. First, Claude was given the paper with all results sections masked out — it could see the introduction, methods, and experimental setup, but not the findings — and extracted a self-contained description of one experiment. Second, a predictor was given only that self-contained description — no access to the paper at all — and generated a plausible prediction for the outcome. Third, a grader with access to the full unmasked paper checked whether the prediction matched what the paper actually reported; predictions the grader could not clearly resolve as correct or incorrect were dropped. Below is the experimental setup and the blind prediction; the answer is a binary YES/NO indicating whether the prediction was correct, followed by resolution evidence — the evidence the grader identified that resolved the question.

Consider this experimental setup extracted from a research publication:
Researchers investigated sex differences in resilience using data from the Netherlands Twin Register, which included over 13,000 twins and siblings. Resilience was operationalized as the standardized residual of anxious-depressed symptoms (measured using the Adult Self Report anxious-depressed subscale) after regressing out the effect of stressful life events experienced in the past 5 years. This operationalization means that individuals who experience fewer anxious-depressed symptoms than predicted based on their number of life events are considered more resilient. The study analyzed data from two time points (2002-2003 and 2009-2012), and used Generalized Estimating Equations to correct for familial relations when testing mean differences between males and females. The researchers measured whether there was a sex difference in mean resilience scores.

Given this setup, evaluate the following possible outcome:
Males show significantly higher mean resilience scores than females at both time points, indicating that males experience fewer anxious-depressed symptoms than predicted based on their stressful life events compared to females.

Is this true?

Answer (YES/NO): YES